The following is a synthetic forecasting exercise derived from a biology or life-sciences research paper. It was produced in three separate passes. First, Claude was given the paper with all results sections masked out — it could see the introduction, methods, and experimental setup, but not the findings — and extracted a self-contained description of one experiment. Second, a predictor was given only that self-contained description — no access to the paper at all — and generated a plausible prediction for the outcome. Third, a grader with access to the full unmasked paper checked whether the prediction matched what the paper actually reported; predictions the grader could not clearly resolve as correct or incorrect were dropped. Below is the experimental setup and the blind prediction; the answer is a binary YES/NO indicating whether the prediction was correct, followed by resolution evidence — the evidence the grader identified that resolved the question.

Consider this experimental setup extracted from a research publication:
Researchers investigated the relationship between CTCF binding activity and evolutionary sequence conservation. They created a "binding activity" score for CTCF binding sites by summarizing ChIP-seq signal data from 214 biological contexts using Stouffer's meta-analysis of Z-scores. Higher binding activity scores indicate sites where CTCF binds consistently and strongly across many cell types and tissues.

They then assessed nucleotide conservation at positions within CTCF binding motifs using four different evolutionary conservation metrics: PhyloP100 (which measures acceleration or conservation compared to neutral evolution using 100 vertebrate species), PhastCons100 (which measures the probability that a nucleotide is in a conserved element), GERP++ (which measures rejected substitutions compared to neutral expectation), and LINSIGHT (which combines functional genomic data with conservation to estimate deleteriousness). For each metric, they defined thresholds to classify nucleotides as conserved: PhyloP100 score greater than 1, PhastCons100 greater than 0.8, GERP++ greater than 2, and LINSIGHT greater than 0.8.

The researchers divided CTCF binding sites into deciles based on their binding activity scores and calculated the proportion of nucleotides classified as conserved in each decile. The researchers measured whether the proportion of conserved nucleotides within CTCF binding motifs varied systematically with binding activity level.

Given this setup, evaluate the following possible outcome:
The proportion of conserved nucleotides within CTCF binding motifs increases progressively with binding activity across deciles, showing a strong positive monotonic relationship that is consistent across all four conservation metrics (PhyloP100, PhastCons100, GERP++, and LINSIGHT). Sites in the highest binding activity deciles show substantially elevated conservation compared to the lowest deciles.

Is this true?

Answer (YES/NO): NO